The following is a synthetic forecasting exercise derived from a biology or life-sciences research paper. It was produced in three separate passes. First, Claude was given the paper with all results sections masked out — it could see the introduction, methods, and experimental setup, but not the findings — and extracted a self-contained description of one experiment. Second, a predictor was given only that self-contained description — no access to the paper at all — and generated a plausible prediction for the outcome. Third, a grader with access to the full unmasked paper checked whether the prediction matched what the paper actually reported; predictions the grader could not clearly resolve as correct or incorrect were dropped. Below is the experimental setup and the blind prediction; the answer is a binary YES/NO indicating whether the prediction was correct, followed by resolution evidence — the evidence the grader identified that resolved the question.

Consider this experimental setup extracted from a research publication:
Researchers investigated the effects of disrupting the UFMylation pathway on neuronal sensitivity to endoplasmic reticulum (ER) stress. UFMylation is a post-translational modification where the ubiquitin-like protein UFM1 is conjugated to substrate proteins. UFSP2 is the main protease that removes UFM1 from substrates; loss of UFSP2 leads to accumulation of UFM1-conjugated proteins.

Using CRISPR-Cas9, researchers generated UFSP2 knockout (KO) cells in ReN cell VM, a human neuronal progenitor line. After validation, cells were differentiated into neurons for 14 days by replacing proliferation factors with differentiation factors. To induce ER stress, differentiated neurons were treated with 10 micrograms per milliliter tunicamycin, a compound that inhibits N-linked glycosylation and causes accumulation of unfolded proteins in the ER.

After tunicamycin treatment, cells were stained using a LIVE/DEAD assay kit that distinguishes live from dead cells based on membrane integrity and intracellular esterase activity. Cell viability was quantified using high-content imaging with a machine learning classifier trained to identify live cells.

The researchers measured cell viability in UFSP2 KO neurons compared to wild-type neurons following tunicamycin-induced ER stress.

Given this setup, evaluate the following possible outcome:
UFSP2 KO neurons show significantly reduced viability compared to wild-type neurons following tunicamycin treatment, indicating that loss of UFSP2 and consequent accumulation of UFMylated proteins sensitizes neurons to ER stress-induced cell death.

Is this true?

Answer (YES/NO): YES